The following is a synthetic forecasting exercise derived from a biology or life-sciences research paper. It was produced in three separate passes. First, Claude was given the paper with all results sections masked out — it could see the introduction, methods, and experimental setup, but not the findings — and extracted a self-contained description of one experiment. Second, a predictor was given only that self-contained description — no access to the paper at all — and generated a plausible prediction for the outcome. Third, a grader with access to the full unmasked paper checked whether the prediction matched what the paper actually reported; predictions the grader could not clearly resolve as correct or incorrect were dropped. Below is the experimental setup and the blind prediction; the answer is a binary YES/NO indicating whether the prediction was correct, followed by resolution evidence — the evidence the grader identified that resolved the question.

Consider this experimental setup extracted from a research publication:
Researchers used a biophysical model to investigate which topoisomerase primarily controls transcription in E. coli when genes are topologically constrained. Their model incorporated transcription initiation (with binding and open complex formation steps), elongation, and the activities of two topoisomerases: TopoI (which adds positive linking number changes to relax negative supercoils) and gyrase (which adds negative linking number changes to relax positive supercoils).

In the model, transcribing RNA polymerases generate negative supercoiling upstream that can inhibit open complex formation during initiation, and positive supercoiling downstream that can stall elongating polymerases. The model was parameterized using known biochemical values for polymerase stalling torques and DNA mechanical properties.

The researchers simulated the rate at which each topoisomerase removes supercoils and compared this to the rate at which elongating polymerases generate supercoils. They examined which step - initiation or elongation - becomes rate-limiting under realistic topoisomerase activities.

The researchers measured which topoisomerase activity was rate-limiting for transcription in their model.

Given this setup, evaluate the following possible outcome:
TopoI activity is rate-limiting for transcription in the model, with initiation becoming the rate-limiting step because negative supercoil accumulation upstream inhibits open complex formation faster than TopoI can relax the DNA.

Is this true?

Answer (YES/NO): NO